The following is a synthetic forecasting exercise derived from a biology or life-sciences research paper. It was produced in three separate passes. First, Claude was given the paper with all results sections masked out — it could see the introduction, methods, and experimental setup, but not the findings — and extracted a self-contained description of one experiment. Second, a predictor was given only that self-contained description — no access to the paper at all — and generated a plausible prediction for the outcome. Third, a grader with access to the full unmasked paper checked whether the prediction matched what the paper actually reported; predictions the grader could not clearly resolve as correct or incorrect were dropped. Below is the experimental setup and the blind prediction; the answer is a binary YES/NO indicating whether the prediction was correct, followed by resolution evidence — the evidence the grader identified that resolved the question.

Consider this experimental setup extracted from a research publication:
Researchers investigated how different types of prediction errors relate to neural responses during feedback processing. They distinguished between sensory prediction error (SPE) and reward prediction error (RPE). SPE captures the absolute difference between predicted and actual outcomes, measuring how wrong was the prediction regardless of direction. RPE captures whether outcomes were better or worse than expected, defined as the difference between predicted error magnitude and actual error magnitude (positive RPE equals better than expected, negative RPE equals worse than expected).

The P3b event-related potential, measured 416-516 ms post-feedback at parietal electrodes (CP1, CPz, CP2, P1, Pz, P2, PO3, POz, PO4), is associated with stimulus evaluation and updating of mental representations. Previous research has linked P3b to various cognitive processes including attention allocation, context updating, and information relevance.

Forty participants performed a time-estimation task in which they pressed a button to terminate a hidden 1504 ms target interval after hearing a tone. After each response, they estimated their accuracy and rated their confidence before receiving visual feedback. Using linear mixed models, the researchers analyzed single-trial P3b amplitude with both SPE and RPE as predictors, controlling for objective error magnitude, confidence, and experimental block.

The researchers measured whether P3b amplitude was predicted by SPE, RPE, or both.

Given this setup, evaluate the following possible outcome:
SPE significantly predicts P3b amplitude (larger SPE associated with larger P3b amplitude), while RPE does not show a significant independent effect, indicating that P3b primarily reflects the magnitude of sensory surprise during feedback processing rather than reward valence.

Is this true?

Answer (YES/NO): NO